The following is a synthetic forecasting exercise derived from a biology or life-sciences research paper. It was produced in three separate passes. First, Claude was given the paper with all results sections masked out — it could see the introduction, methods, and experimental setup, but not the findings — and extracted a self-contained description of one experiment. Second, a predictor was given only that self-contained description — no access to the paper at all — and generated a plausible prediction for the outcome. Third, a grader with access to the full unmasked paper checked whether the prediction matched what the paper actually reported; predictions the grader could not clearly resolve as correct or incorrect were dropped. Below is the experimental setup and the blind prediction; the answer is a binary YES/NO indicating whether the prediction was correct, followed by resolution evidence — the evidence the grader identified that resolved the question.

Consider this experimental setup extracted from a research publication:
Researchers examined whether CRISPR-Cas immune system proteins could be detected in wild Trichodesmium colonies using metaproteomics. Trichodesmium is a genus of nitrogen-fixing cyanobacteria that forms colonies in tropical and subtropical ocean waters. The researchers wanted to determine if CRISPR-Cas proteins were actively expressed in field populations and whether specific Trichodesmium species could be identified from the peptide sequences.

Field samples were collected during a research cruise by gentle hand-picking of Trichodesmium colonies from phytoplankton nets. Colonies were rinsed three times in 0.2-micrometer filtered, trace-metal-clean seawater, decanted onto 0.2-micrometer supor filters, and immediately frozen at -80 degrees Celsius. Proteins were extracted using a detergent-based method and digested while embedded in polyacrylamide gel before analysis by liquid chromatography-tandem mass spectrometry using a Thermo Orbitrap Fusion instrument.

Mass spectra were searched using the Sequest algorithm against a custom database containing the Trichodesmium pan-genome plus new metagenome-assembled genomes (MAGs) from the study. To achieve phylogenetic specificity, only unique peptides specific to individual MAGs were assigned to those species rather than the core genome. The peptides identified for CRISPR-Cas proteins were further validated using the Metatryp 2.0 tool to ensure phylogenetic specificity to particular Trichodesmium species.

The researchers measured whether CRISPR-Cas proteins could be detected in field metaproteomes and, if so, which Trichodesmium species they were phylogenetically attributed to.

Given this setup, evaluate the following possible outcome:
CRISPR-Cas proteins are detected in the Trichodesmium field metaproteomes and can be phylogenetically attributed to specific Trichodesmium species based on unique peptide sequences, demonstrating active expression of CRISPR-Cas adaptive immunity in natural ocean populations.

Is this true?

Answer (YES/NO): YES